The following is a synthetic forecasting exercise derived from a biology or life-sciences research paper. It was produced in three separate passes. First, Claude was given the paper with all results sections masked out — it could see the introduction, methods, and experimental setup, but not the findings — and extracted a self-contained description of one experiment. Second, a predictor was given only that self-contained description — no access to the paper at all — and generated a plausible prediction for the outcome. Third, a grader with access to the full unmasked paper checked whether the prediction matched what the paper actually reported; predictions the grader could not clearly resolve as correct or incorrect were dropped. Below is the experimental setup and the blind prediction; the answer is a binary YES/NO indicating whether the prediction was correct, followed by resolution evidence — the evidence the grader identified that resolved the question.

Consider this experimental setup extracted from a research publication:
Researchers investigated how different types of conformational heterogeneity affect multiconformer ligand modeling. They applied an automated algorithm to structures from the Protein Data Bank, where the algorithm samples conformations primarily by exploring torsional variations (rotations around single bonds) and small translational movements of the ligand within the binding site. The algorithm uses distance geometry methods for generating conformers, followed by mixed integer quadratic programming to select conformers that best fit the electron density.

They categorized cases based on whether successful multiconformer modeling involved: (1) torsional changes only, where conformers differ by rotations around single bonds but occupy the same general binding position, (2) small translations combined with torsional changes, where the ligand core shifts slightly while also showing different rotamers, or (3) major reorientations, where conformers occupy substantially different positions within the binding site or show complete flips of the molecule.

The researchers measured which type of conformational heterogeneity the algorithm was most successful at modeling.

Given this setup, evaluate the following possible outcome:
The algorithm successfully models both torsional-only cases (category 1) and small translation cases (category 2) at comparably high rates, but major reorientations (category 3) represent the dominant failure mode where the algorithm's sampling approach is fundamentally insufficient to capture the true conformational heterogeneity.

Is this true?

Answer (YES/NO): NO